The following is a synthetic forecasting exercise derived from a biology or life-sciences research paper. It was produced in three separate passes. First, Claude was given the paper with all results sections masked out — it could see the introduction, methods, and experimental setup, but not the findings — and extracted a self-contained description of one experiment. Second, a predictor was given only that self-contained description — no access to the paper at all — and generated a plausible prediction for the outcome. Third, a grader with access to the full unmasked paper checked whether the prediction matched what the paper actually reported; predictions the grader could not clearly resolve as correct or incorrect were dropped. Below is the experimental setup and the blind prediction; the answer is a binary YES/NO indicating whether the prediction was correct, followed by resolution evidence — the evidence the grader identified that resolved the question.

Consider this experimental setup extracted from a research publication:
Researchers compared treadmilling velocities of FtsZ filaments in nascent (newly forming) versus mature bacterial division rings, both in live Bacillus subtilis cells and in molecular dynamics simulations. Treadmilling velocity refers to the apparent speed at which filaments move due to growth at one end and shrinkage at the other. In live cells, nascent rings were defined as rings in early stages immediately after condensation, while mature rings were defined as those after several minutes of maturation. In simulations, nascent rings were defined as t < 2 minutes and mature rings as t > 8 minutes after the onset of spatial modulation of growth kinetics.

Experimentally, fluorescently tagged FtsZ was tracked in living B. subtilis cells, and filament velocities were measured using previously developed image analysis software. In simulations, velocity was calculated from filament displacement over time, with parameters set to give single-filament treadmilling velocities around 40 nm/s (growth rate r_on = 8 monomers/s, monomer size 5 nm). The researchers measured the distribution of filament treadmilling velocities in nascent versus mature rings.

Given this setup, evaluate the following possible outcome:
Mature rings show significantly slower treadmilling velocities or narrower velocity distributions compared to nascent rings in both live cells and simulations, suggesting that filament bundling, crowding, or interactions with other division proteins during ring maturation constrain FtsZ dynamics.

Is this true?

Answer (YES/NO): NO